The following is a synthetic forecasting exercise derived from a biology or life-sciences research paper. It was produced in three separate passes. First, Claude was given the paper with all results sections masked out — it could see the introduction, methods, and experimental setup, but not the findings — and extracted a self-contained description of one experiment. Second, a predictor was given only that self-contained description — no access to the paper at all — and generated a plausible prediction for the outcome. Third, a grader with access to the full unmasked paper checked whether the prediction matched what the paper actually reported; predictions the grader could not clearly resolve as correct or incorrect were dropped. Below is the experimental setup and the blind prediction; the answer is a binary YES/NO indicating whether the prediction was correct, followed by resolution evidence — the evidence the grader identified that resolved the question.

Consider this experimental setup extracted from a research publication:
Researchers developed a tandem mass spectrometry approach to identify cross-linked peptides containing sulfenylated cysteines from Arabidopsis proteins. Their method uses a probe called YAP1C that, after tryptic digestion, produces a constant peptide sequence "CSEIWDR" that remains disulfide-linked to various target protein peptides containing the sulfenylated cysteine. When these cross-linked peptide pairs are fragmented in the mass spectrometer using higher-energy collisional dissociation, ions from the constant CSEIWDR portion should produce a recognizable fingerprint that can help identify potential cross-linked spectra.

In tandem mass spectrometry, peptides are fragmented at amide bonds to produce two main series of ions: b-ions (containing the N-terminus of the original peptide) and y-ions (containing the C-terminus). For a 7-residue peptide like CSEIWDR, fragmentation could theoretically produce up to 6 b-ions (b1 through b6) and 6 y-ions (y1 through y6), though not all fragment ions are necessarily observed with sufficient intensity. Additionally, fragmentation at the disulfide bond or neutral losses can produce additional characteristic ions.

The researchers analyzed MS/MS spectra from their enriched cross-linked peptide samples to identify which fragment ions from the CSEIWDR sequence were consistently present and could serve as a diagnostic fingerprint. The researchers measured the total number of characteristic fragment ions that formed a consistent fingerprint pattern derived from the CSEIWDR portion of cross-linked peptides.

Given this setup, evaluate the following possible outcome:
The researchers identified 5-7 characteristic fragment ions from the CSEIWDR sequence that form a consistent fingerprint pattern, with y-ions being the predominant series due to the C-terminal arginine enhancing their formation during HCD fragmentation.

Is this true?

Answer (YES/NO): NO